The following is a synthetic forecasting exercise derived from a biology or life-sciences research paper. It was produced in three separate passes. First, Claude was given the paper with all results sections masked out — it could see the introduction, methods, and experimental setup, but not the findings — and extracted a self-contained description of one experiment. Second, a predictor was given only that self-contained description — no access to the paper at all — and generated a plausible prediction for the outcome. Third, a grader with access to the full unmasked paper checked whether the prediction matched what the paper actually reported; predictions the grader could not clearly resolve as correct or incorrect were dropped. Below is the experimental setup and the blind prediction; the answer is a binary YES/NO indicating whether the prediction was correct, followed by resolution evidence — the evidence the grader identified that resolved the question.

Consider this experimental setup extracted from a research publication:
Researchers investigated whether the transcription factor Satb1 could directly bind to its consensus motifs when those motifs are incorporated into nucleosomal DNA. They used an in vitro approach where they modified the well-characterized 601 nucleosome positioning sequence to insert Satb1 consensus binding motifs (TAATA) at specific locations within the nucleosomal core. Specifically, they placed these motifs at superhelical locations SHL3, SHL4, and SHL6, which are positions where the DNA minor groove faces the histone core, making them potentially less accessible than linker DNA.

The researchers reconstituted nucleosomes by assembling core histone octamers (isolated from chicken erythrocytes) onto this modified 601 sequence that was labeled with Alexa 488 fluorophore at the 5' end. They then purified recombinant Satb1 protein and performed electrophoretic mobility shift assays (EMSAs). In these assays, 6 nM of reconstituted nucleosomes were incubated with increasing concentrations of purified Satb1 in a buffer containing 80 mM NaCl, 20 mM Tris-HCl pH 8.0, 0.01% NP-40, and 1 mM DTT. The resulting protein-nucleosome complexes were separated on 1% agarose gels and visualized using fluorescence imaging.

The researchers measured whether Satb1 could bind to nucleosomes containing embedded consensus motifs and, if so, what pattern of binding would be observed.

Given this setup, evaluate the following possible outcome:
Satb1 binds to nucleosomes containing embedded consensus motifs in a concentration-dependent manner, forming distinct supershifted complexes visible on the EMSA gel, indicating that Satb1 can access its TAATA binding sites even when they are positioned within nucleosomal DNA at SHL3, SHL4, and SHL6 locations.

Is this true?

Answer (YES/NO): YES